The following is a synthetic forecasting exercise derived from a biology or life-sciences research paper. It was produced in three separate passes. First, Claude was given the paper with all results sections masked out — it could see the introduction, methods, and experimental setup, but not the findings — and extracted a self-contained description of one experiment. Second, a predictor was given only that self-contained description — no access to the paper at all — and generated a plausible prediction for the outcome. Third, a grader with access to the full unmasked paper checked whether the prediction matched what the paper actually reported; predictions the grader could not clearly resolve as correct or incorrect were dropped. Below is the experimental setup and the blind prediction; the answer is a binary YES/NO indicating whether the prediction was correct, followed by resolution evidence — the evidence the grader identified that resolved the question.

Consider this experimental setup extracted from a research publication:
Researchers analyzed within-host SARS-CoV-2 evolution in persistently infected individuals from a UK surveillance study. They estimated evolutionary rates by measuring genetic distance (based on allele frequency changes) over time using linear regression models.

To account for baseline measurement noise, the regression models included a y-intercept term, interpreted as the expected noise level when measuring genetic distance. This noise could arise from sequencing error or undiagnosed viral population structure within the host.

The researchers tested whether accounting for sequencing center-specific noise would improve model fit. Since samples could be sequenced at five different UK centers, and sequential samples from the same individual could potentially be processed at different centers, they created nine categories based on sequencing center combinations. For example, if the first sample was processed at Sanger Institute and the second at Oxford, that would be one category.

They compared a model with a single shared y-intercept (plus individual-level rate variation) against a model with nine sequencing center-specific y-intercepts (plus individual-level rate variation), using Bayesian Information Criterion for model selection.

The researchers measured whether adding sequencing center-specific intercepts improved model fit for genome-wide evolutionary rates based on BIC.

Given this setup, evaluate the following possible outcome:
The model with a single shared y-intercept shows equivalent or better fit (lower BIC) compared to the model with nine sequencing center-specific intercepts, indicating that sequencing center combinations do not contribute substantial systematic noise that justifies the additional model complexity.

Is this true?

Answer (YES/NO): YES